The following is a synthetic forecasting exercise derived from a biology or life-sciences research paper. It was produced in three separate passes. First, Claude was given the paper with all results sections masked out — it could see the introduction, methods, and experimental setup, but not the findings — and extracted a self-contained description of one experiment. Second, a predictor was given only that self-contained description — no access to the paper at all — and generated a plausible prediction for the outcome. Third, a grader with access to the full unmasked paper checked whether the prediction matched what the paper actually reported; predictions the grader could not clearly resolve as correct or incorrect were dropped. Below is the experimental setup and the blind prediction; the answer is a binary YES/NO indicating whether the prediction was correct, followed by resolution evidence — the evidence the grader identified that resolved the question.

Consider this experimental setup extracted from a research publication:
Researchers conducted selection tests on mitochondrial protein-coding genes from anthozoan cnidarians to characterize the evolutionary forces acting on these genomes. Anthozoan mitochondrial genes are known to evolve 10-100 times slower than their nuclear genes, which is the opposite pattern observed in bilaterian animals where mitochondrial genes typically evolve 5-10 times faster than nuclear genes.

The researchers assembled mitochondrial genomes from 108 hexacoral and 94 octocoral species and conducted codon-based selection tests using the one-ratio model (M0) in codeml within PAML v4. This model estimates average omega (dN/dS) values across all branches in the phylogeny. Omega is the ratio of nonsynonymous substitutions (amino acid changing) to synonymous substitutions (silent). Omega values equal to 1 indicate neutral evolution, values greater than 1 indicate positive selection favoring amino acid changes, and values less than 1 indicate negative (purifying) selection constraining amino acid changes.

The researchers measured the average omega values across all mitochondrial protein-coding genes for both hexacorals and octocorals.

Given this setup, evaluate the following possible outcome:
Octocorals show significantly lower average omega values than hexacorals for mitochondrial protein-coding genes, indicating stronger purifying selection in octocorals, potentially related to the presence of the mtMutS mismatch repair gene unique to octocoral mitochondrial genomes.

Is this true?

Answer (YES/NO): NO